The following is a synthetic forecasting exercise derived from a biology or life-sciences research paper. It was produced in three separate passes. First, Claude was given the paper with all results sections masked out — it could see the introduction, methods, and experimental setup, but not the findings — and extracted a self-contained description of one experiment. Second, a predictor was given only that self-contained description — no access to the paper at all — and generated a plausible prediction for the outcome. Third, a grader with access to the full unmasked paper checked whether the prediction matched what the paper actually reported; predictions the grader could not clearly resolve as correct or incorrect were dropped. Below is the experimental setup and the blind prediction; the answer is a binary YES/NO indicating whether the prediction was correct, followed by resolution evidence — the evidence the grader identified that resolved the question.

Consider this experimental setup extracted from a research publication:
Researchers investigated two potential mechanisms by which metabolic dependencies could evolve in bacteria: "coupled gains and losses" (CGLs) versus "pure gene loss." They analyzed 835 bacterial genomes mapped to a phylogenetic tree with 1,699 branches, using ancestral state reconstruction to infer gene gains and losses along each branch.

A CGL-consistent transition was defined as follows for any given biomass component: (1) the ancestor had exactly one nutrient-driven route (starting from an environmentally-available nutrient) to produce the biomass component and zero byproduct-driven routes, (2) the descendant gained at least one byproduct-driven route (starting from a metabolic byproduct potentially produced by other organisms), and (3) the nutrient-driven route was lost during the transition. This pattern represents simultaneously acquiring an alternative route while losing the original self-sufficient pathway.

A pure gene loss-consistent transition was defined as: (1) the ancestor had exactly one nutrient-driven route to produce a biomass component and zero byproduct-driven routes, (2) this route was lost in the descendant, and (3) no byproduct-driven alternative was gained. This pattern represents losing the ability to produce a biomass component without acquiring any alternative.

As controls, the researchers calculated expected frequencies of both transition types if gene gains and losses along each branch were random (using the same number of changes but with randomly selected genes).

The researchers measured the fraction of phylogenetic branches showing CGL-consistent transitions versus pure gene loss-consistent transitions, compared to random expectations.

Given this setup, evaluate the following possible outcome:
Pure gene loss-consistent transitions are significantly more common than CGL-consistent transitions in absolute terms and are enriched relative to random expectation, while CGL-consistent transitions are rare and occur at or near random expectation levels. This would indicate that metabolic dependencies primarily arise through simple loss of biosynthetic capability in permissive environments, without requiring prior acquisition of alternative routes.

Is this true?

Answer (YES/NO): NO